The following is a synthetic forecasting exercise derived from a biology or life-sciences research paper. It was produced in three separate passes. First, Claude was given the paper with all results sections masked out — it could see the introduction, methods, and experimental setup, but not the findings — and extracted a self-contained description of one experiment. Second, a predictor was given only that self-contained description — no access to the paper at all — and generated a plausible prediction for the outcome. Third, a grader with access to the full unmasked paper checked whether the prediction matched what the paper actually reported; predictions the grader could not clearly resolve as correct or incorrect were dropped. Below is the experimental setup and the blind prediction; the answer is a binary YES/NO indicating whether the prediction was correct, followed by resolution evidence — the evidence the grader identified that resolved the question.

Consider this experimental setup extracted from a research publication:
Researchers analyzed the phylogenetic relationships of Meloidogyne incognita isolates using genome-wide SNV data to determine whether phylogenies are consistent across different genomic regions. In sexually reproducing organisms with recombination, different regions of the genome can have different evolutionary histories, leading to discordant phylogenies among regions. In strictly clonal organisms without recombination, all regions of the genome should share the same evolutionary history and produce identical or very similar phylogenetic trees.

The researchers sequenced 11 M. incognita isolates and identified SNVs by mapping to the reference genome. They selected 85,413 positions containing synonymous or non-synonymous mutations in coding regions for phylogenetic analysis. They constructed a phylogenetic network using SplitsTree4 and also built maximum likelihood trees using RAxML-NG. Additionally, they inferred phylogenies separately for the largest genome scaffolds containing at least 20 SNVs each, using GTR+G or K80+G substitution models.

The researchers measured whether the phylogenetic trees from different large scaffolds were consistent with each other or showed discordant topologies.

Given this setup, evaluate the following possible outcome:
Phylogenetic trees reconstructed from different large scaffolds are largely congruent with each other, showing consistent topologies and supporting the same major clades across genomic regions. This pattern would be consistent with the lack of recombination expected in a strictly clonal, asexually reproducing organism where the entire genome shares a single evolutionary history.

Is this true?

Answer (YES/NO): YES